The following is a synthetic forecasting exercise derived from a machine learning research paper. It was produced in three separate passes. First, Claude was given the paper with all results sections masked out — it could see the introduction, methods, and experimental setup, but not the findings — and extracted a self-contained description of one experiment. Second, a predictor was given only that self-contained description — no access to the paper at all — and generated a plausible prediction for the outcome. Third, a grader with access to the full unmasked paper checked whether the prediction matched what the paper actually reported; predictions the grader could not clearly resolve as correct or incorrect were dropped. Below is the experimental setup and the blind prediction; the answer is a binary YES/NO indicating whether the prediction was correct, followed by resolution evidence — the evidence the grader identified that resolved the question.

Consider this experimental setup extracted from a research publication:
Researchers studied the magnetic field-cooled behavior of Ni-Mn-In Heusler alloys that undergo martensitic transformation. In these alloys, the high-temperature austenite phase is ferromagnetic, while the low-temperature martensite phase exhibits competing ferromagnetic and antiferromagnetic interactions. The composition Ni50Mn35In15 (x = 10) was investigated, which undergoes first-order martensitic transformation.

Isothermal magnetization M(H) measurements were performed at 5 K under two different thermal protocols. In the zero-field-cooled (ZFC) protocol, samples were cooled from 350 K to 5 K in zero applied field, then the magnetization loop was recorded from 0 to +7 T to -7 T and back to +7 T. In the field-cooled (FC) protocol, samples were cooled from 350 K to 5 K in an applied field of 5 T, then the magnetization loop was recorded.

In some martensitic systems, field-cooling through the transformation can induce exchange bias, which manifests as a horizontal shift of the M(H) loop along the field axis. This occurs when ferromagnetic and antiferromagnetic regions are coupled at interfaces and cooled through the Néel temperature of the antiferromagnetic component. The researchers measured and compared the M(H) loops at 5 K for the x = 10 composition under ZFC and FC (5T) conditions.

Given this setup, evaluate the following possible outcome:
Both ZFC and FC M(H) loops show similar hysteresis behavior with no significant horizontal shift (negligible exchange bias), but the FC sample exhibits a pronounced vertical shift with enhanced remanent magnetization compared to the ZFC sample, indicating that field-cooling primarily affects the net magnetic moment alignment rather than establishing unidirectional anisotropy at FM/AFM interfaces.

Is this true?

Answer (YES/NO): NO